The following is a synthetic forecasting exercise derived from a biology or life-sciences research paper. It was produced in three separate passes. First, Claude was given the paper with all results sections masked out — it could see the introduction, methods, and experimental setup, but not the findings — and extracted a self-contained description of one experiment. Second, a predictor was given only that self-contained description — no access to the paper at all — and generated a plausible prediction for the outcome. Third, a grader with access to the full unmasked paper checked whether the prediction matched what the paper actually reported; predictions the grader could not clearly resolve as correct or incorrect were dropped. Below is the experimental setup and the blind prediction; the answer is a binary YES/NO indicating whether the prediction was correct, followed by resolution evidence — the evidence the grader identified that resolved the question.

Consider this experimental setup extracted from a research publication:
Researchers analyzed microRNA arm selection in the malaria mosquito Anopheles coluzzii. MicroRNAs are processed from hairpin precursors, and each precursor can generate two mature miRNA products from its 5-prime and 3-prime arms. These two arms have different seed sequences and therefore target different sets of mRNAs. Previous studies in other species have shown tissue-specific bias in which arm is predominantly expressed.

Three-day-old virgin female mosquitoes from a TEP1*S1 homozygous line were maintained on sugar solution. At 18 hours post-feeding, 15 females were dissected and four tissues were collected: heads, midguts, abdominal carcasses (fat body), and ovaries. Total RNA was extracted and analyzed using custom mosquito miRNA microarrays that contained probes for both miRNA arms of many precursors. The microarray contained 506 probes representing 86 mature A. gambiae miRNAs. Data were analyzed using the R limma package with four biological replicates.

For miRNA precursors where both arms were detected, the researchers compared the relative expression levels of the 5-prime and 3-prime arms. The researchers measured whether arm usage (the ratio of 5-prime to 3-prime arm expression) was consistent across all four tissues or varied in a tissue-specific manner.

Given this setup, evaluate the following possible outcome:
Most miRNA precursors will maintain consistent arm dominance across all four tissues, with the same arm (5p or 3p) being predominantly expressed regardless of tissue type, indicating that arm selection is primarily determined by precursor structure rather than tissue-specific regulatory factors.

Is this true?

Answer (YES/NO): YES